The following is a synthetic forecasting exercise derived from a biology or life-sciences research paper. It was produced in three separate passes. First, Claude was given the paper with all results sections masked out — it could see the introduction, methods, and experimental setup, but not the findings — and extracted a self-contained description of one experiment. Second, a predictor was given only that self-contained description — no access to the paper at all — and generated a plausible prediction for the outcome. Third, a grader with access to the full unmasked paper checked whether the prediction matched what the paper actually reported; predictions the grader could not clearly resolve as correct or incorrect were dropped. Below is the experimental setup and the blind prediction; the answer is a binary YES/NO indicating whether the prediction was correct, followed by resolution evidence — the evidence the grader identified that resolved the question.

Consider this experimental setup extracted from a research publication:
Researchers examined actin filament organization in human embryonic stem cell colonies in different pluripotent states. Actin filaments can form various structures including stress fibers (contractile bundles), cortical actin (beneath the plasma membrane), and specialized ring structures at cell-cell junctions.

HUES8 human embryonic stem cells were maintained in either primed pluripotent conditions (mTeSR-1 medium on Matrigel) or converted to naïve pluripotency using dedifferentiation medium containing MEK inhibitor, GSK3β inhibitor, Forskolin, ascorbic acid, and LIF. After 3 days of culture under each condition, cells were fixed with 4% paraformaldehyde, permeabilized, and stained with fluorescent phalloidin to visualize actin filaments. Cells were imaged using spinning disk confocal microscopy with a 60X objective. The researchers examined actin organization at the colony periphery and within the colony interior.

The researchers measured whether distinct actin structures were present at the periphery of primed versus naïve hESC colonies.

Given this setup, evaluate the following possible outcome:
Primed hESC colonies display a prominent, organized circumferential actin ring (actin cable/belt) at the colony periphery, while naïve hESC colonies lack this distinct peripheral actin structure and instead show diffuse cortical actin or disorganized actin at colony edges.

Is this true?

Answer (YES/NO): NO